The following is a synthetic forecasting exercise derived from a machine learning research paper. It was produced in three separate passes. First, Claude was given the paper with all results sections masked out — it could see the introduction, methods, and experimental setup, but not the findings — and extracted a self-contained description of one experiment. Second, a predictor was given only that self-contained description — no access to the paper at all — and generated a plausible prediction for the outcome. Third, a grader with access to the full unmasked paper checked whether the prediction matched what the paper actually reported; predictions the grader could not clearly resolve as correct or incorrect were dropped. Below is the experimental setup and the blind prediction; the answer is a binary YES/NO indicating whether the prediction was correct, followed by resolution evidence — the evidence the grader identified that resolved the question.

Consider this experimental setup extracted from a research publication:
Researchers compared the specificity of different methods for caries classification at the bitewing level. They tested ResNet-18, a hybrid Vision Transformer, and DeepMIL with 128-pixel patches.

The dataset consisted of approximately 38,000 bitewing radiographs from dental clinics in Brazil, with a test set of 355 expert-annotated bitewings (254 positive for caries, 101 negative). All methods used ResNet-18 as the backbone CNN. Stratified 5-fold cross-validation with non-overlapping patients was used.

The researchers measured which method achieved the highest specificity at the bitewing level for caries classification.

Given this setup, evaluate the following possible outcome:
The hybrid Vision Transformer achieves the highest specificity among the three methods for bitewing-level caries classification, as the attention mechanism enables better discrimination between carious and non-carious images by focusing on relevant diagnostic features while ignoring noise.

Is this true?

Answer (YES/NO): NO